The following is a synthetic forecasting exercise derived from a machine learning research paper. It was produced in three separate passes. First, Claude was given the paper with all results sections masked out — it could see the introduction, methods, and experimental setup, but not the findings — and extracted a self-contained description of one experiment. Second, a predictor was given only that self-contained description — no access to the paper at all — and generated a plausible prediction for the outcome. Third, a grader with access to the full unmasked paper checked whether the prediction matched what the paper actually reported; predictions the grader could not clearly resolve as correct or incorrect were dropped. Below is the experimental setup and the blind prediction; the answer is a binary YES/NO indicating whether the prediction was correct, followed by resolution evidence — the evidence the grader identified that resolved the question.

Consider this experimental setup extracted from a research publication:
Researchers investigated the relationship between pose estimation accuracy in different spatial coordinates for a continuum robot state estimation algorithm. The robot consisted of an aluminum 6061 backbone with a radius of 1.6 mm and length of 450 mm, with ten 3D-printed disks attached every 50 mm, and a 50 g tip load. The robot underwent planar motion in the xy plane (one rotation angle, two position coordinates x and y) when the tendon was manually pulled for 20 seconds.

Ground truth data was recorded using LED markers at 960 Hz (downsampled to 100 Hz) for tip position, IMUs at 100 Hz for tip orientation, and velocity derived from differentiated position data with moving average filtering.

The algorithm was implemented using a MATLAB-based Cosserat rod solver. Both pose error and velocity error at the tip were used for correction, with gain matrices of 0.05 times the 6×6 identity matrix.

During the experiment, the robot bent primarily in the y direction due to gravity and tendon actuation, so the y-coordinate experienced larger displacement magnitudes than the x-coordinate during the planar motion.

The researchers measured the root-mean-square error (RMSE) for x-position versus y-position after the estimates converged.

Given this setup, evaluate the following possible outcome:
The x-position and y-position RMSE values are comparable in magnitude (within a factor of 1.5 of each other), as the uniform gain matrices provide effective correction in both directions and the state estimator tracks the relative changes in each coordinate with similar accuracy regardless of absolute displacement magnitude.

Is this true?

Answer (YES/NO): NO